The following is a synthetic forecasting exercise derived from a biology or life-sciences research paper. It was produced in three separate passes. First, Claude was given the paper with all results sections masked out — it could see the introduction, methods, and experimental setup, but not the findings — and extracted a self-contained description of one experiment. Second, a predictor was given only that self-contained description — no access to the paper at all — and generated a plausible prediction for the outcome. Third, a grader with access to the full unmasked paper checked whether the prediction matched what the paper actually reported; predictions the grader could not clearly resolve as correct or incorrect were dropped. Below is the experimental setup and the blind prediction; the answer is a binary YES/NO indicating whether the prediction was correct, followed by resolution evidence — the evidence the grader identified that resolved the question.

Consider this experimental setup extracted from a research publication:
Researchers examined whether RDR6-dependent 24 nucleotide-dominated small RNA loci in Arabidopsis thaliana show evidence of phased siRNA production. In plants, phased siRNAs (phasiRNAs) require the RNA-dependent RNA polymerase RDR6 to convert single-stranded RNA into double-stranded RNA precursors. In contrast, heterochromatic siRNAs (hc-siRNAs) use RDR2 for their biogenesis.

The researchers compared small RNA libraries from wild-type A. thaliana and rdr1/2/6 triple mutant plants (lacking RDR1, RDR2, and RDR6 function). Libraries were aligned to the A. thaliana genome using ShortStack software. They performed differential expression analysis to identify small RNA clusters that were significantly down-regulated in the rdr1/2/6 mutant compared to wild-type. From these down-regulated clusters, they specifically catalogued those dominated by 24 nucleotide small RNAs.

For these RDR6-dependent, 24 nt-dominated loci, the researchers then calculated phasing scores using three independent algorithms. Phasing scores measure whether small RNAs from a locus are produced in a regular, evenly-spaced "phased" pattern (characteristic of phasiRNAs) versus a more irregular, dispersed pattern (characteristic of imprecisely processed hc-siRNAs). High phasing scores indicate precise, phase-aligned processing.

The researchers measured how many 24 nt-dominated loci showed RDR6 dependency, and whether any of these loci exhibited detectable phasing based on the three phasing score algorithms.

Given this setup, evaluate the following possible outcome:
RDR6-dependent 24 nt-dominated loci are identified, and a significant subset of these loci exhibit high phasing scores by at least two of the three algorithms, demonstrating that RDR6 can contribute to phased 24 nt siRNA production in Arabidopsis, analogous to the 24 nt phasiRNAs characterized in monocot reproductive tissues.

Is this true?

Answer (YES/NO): NO